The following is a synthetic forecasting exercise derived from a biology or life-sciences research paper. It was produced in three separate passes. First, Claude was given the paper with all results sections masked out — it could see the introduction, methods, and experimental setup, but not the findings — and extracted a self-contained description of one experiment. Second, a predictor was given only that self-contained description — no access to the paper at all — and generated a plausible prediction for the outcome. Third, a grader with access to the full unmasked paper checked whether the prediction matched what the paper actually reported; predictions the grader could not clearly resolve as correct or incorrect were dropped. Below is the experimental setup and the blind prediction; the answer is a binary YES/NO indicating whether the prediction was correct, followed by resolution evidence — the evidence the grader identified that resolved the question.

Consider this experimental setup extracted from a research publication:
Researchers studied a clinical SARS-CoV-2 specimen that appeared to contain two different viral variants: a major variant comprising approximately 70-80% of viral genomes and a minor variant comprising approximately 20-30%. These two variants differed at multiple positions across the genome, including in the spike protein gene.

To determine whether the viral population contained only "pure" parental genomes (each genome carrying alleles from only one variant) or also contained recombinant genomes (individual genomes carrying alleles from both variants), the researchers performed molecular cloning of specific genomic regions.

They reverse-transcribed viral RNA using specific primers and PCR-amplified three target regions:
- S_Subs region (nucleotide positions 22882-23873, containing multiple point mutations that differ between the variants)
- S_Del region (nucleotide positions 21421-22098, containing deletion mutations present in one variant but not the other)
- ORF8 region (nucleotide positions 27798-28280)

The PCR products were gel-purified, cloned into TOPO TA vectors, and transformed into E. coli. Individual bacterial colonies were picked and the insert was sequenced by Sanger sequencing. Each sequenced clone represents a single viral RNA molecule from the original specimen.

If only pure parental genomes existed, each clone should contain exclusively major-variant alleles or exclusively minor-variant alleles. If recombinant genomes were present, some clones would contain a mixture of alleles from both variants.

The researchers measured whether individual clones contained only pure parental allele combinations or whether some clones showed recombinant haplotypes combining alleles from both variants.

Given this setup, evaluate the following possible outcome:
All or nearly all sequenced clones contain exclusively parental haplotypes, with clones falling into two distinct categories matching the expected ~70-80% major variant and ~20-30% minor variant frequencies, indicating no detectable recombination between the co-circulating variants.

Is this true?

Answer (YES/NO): NO